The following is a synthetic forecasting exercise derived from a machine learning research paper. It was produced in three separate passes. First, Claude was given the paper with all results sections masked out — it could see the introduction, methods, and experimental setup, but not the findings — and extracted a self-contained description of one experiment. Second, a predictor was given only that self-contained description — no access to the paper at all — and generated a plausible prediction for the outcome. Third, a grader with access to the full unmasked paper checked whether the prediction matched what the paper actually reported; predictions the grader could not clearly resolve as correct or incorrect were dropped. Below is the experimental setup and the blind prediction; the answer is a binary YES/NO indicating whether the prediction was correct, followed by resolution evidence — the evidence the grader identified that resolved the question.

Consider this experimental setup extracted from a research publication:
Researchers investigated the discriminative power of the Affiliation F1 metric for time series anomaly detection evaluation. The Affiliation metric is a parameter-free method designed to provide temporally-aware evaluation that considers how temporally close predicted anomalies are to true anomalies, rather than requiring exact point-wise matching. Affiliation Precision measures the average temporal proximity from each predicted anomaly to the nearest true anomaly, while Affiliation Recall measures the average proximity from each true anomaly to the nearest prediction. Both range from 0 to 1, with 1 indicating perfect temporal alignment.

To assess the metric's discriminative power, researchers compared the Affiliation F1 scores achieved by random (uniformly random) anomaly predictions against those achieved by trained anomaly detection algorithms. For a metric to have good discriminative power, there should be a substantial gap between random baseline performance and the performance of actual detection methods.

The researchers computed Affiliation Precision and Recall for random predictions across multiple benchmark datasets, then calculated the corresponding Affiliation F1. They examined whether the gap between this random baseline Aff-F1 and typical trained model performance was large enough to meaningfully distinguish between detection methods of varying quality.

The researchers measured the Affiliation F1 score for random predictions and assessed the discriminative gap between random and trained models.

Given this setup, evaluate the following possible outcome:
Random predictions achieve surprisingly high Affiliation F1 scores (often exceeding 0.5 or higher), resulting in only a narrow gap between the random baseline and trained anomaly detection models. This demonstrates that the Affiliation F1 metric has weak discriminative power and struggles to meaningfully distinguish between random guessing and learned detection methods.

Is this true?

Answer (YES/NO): YES